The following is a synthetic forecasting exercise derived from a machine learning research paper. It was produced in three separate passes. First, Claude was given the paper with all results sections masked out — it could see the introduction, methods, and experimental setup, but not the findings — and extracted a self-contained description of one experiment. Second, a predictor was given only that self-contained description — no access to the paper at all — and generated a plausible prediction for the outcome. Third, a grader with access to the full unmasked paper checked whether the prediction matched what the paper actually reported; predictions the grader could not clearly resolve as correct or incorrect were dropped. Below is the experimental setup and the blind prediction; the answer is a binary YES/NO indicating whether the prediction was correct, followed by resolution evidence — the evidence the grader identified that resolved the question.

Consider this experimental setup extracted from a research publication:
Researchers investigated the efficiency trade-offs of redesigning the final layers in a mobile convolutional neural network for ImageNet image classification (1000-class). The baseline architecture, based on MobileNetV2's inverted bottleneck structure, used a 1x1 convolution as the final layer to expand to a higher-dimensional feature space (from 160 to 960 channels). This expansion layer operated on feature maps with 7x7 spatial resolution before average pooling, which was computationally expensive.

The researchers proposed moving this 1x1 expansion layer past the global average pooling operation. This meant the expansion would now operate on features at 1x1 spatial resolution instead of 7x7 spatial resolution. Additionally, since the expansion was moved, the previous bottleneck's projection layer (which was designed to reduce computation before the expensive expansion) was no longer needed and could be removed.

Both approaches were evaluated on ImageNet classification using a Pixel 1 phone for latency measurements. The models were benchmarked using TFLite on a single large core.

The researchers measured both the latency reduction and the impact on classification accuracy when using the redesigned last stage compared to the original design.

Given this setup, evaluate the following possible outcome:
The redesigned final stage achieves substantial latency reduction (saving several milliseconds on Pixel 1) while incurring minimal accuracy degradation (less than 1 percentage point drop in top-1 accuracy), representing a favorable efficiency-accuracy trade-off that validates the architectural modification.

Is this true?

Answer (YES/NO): YES